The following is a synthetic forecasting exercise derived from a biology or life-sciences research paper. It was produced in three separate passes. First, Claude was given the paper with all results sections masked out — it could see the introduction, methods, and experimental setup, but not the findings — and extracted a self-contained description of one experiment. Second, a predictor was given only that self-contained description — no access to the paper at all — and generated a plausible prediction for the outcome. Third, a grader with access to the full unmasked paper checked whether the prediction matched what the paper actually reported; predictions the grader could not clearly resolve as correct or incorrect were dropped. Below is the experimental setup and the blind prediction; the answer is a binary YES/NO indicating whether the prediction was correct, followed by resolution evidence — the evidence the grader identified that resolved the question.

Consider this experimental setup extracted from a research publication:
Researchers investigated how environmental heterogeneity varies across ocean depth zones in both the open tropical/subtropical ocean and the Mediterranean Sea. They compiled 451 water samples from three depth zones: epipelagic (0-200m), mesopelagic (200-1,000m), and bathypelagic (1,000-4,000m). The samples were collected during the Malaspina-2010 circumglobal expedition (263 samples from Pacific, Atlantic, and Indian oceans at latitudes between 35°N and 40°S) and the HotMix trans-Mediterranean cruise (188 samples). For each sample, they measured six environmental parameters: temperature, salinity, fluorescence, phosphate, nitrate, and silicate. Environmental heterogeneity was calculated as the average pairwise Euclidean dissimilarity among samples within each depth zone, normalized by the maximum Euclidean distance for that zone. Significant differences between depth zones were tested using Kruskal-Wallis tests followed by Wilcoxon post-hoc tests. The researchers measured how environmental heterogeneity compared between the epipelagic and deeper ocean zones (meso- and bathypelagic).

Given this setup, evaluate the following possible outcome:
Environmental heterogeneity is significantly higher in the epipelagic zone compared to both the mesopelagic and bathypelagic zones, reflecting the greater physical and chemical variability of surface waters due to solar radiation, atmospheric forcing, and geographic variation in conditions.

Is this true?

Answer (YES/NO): YES